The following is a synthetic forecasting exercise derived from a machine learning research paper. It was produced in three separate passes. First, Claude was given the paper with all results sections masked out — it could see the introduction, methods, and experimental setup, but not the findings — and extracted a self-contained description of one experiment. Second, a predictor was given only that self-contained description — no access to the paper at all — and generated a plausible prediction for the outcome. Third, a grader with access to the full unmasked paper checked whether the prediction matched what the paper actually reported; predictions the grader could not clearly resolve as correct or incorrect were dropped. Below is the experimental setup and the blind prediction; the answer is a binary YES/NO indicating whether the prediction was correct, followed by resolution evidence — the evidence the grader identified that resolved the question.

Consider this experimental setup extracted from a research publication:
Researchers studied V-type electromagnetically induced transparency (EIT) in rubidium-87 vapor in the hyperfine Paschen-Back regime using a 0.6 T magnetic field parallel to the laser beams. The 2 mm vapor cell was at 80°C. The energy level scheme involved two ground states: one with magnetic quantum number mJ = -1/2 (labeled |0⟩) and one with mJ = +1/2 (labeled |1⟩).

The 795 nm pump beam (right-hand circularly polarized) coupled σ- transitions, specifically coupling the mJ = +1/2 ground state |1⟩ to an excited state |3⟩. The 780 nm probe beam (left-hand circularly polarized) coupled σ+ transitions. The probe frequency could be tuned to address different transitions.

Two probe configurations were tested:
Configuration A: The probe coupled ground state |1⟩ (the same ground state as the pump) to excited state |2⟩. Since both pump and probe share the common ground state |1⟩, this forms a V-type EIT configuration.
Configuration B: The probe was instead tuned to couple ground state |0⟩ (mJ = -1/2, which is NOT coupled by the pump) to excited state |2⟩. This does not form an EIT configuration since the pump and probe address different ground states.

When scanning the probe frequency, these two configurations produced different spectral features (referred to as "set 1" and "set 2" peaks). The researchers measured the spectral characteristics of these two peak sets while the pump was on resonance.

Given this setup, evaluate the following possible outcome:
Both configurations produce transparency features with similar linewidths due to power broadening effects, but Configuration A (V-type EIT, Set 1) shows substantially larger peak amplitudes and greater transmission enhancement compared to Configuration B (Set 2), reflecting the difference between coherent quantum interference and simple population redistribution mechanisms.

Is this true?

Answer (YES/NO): NO